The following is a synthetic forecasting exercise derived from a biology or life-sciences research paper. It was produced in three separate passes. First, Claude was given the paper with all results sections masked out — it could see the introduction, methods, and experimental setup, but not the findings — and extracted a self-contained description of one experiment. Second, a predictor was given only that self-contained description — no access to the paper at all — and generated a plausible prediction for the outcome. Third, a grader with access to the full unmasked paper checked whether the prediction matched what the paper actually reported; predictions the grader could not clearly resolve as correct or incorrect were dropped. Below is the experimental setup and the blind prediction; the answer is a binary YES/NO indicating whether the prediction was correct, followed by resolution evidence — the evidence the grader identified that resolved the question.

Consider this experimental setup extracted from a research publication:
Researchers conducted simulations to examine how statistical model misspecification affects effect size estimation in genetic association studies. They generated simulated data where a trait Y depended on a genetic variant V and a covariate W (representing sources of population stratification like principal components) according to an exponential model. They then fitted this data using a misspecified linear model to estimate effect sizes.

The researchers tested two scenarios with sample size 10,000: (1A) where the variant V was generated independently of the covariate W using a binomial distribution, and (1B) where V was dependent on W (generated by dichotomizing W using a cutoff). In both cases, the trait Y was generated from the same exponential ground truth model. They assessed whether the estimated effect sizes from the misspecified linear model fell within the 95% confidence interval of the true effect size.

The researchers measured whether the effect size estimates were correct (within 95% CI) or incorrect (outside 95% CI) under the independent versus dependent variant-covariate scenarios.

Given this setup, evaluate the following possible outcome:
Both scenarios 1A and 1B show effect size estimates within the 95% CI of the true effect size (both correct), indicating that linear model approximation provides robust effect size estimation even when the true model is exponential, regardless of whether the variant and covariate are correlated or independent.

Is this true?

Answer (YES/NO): NO